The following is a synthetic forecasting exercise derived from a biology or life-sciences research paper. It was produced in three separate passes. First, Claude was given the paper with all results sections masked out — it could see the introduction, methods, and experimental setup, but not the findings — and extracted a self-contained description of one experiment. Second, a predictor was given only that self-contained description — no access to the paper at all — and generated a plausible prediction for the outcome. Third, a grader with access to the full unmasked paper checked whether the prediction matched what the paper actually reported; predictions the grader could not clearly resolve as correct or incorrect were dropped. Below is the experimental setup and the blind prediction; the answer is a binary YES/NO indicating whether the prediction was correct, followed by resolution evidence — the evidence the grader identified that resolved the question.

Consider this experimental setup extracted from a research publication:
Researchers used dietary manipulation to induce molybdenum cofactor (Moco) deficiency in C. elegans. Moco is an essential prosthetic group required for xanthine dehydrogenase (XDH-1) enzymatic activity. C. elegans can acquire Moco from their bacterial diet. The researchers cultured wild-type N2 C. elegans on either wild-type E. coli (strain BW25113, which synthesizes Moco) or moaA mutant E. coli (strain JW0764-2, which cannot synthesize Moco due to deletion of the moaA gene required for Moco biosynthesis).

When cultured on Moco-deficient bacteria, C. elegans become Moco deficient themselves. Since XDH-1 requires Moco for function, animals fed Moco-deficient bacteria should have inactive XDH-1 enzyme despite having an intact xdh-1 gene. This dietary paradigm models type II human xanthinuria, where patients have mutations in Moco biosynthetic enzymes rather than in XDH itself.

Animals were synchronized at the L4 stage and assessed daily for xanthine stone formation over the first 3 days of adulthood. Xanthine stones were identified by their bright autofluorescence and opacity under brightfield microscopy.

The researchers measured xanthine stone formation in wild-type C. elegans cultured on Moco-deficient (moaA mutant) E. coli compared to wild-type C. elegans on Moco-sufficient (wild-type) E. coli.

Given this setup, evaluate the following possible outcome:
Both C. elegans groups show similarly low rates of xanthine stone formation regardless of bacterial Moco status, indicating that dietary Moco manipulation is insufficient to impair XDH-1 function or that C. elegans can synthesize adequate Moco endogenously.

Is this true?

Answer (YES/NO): NO